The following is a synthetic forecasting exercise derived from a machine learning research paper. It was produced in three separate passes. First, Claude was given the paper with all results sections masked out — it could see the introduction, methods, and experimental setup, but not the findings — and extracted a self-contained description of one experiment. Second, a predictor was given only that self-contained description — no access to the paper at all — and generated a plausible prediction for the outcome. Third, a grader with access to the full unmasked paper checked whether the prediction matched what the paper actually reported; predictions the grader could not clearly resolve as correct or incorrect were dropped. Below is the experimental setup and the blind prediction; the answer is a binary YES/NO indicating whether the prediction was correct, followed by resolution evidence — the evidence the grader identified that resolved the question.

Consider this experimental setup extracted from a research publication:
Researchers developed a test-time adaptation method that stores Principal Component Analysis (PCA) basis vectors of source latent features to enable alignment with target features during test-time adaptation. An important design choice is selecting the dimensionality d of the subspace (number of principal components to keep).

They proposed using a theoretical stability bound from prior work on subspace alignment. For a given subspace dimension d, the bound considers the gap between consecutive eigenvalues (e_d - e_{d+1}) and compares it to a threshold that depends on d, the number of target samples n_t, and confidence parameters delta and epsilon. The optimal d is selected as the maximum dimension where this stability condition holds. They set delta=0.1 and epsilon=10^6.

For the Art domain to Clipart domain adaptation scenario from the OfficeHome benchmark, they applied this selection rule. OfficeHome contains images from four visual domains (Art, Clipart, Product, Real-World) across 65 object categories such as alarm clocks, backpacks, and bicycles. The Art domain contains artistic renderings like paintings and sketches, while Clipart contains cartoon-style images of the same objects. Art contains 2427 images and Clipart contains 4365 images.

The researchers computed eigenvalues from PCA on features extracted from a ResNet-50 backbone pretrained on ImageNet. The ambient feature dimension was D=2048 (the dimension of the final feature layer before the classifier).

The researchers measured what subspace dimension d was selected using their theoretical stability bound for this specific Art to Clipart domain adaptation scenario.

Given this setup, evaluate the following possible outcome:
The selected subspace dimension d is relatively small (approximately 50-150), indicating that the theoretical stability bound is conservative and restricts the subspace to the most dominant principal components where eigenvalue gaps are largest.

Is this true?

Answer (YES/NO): NO